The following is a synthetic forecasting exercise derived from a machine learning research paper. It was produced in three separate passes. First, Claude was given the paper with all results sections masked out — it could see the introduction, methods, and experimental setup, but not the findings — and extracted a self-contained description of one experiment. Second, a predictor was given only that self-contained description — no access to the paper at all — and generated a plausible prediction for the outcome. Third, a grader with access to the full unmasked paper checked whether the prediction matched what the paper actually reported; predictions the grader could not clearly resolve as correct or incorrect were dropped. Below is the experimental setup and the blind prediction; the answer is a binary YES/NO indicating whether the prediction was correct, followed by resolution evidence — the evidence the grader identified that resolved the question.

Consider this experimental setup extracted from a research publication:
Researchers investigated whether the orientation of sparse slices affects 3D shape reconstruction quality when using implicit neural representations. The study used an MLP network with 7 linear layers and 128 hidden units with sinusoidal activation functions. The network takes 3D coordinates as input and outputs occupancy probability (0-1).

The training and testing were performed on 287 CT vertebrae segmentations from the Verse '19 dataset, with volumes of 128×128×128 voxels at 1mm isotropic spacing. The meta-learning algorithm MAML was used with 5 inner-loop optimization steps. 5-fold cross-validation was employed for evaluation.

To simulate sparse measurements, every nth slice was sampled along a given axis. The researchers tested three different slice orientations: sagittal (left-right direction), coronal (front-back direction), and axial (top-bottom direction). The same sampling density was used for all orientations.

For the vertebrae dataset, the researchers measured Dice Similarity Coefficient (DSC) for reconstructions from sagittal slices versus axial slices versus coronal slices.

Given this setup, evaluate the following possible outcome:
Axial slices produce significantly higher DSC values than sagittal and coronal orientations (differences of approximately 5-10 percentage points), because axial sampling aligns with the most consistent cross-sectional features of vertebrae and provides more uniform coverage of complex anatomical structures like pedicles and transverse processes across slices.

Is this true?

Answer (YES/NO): NO